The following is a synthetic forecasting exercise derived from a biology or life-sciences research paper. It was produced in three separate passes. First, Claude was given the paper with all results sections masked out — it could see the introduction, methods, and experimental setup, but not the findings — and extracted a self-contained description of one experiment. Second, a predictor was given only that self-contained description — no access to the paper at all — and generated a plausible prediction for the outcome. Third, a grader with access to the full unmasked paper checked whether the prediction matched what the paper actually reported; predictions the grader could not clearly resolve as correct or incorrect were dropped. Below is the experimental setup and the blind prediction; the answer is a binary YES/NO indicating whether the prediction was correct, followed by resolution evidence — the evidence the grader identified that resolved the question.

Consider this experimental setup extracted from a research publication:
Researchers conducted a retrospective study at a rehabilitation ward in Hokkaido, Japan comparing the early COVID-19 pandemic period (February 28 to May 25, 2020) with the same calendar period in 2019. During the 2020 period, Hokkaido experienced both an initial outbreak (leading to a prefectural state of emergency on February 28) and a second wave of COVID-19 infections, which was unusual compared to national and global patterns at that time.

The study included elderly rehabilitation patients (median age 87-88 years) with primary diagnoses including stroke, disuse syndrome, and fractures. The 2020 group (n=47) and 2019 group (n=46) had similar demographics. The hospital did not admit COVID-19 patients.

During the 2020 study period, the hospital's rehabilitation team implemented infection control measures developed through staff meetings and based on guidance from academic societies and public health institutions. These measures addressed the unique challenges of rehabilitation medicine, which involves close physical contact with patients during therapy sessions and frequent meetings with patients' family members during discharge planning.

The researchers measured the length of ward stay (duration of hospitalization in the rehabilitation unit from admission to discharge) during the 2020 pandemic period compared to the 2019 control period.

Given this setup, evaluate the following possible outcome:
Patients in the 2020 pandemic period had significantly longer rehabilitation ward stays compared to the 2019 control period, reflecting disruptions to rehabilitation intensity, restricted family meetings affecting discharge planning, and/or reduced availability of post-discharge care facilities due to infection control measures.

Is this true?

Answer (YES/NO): NO